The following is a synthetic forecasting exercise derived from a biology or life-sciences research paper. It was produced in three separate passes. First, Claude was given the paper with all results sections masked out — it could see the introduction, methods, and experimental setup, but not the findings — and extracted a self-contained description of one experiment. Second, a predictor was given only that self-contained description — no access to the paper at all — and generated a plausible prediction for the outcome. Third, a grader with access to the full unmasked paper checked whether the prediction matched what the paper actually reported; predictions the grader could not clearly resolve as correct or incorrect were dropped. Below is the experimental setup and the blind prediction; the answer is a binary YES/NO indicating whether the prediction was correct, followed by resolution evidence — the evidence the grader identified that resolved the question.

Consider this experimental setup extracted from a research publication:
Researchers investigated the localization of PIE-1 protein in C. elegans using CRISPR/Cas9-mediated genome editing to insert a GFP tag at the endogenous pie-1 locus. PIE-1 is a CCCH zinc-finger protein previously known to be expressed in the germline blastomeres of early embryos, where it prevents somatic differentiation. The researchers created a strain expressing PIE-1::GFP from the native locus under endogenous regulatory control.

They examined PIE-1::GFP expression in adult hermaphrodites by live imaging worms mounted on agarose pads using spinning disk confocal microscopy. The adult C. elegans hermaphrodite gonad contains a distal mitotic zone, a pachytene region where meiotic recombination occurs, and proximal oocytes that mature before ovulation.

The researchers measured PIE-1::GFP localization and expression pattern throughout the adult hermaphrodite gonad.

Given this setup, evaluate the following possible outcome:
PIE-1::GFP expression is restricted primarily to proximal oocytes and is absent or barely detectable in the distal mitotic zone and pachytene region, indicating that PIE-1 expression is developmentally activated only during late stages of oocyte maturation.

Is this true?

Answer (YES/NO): NO